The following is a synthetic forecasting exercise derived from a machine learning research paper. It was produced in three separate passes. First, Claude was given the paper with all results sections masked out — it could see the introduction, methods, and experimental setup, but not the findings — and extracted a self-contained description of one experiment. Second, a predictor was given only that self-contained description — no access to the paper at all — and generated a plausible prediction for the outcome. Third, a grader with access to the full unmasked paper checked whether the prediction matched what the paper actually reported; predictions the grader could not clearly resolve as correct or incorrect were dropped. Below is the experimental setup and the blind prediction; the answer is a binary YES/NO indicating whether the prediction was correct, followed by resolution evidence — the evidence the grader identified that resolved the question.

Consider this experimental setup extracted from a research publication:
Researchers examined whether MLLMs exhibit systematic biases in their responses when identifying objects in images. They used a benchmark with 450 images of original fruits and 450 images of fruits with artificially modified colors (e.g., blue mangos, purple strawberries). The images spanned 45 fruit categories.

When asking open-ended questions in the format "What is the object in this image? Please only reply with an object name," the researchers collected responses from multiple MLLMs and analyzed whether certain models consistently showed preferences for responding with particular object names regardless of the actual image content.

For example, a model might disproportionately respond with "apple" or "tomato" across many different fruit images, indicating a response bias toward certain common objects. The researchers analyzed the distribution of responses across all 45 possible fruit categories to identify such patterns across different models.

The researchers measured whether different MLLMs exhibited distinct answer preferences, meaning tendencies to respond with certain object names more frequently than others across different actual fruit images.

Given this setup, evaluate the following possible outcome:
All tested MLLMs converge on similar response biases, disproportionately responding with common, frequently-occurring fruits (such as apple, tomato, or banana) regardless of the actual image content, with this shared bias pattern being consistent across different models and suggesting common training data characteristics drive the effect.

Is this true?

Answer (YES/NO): NO